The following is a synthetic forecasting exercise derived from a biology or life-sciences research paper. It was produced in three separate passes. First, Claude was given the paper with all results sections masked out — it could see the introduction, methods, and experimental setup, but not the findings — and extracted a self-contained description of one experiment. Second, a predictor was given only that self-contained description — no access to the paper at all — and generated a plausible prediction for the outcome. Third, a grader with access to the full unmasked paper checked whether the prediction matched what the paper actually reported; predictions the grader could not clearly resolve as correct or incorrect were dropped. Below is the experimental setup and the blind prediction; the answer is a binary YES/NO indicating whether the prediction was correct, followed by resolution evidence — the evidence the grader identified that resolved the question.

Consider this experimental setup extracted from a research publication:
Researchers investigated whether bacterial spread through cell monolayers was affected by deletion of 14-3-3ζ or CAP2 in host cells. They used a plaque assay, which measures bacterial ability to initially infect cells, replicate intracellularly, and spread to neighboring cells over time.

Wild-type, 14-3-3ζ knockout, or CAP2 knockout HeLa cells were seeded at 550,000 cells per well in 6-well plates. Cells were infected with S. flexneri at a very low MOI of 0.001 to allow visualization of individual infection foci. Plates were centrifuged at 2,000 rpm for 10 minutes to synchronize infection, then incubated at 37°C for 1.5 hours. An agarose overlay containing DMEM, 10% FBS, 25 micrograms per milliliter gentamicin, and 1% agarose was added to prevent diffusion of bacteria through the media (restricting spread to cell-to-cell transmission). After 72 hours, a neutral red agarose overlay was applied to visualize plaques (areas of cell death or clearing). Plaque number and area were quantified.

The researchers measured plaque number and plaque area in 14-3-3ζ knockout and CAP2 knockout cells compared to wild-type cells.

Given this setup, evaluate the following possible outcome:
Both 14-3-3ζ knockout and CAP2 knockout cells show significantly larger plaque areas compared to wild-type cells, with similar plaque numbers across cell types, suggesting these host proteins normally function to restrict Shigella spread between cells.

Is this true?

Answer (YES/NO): NO